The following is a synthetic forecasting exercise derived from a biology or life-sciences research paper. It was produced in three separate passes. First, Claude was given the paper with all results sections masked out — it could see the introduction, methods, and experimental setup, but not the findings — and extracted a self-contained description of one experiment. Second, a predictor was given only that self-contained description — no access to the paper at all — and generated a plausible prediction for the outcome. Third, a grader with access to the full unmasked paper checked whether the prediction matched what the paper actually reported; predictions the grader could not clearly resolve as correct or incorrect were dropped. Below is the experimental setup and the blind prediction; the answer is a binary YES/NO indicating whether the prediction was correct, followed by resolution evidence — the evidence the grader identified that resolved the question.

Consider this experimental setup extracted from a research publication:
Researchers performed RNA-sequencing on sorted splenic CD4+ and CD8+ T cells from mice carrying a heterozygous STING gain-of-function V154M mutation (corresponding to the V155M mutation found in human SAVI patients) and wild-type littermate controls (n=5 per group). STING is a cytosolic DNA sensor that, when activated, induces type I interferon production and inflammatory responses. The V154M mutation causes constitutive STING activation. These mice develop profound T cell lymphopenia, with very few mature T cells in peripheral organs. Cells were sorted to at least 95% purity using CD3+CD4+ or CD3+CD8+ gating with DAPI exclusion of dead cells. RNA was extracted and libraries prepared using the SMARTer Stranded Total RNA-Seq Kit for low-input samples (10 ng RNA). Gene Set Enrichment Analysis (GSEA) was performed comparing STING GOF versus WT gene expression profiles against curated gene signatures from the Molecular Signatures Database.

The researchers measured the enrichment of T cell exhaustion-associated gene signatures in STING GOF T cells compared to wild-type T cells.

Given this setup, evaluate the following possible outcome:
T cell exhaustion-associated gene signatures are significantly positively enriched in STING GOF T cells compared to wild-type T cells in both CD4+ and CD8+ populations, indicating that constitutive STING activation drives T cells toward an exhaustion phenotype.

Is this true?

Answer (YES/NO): NO